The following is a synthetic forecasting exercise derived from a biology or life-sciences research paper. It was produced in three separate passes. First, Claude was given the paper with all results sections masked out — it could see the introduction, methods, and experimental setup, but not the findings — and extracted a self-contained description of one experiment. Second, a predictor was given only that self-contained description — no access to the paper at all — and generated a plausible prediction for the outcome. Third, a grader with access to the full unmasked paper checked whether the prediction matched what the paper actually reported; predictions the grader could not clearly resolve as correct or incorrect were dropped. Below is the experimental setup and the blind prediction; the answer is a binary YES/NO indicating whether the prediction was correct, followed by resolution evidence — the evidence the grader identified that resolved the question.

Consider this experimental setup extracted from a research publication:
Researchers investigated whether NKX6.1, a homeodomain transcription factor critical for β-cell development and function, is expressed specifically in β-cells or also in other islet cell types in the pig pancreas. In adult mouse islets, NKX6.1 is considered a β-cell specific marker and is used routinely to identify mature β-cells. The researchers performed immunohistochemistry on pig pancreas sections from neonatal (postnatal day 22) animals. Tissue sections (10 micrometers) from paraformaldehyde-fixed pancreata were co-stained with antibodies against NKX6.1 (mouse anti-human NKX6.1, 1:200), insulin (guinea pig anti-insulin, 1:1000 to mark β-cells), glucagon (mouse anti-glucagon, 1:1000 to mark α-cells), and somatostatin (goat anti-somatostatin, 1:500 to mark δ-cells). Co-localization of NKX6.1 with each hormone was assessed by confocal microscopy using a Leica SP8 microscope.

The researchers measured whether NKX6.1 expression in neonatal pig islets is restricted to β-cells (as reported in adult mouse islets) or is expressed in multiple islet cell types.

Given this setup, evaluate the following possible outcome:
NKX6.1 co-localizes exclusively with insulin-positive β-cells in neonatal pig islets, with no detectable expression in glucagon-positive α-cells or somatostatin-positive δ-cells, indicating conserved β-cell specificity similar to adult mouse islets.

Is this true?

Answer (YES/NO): YES